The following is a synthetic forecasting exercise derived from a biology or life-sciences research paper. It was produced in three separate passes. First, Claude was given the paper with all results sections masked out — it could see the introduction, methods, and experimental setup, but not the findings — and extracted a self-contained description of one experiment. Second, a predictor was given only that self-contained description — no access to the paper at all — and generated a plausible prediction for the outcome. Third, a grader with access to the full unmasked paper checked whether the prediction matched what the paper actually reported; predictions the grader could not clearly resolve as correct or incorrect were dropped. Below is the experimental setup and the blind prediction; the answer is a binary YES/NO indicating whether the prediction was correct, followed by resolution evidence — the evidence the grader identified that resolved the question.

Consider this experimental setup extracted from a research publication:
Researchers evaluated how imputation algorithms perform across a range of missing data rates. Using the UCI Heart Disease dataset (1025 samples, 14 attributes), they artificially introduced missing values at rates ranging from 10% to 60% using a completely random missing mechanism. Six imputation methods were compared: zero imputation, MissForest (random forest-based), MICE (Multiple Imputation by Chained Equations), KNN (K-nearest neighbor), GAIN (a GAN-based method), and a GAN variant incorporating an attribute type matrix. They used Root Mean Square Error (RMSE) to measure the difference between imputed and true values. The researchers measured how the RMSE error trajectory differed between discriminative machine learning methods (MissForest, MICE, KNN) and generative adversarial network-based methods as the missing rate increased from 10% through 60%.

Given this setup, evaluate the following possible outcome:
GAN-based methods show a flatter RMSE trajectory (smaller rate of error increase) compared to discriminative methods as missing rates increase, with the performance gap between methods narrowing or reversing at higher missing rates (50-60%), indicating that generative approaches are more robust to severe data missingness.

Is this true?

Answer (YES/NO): YES